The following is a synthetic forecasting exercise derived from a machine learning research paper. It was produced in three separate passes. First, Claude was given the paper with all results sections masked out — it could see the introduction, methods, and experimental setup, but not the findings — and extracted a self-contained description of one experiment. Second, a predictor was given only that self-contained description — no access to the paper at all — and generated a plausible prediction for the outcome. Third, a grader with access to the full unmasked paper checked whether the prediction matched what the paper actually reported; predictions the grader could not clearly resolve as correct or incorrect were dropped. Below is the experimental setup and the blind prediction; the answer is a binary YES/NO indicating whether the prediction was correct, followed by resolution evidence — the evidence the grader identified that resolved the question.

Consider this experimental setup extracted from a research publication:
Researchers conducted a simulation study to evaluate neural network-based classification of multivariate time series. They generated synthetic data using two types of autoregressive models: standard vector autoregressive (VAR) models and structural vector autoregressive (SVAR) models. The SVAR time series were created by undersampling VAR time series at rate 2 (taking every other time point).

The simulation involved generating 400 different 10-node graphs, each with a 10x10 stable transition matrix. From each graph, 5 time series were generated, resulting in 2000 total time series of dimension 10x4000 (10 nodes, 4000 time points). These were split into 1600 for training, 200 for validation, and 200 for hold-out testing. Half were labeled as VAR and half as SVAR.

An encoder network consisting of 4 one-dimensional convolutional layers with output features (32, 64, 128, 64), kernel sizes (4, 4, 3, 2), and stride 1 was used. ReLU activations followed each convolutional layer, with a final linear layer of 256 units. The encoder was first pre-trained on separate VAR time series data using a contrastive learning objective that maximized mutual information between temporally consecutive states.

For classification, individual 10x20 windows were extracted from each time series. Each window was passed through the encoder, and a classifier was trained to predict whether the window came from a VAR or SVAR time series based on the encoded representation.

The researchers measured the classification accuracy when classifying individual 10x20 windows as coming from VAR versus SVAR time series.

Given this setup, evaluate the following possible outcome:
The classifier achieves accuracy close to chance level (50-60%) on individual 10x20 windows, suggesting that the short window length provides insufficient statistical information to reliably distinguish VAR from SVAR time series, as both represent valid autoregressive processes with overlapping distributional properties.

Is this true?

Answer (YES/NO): YES